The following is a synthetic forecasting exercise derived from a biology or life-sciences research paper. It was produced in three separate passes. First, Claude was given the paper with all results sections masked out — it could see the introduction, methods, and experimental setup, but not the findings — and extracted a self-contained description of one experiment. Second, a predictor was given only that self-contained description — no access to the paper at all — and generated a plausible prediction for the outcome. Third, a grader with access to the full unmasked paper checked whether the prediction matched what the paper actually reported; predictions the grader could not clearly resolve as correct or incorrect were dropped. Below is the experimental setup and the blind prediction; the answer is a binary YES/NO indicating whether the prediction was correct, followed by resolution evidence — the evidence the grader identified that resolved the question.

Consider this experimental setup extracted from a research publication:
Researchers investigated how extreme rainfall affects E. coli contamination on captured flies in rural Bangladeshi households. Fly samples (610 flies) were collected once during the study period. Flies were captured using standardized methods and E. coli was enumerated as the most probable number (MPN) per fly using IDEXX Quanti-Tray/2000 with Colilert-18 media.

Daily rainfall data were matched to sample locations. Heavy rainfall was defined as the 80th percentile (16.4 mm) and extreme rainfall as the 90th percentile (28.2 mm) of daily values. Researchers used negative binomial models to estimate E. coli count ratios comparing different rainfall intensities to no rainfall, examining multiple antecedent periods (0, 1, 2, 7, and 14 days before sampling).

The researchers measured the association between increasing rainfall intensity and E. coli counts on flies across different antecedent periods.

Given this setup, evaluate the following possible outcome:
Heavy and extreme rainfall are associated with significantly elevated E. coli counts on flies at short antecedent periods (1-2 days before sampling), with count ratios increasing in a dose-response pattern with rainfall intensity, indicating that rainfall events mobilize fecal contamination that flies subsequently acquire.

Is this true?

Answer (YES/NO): NO